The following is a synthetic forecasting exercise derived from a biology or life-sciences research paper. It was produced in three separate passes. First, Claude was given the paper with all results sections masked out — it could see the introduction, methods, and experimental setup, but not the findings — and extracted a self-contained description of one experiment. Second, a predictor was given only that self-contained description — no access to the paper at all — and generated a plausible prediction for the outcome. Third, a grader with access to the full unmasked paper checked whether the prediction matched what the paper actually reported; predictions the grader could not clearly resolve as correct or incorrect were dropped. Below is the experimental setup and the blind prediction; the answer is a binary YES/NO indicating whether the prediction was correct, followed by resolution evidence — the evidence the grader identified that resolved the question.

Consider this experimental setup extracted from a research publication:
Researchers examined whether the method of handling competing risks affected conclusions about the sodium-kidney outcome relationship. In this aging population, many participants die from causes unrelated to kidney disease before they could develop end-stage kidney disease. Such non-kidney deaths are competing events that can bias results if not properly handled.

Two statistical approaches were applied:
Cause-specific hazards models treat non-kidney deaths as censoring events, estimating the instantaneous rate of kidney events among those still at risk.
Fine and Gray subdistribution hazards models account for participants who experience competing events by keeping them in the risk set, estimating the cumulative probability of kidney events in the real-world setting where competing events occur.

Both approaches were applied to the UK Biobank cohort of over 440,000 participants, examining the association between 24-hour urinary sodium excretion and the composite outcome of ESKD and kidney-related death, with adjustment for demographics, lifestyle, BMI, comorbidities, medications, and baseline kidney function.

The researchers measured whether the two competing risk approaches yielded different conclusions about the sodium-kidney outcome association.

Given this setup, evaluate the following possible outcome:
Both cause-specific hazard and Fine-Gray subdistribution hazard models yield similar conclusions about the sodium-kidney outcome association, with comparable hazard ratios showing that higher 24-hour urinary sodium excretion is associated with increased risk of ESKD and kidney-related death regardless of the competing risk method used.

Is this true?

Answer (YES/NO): NO